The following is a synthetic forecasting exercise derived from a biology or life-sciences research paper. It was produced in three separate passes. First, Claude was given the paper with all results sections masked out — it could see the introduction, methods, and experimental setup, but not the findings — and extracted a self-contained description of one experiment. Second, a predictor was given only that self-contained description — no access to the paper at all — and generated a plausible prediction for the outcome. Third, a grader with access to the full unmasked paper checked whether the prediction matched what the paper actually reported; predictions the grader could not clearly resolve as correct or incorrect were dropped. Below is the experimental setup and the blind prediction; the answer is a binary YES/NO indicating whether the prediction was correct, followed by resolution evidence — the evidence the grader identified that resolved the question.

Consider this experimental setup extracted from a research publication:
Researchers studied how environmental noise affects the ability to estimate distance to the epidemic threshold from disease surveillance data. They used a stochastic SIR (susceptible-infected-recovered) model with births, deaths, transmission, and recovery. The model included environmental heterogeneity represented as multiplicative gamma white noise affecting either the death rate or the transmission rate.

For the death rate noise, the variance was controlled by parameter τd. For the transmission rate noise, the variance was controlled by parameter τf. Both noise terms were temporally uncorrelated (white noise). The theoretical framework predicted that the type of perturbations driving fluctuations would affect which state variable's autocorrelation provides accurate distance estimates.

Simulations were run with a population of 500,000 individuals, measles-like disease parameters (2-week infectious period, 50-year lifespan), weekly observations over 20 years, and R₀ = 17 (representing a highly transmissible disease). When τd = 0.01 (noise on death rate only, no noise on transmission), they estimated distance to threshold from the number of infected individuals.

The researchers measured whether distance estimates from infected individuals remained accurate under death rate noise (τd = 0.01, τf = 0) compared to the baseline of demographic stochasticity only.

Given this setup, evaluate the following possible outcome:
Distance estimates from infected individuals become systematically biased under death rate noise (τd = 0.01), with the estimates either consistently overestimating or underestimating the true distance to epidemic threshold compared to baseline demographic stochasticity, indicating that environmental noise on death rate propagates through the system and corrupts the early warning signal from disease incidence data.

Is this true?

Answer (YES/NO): NO